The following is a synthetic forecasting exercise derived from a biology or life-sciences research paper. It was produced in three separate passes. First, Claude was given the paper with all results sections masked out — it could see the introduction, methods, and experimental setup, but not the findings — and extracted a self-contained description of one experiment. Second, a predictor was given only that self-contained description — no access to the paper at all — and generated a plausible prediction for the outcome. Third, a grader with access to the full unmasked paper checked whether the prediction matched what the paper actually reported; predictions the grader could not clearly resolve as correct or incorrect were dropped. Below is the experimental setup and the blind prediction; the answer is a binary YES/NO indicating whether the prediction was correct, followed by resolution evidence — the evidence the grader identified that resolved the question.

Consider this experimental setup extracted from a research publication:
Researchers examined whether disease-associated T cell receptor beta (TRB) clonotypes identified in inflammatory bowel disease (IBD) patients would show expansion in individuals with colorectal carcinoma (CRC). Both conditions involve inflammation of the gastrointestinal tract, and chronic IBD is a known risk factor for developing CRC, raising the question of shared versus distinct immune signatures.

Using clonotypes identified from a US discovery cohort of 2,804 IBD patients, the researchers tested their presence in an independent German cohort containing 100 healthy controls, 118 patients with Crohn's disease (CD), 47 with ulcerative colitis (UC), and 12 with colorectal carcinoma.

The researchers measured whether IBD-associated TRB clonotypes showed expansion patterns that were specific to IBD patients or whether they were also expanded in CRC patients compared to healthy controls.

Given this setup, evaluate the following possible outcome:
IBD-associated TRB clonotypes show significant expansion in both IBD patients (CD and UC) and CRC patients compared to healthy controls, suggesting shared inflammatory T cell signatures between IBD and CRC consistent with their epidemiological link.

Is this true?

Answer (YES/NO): NO